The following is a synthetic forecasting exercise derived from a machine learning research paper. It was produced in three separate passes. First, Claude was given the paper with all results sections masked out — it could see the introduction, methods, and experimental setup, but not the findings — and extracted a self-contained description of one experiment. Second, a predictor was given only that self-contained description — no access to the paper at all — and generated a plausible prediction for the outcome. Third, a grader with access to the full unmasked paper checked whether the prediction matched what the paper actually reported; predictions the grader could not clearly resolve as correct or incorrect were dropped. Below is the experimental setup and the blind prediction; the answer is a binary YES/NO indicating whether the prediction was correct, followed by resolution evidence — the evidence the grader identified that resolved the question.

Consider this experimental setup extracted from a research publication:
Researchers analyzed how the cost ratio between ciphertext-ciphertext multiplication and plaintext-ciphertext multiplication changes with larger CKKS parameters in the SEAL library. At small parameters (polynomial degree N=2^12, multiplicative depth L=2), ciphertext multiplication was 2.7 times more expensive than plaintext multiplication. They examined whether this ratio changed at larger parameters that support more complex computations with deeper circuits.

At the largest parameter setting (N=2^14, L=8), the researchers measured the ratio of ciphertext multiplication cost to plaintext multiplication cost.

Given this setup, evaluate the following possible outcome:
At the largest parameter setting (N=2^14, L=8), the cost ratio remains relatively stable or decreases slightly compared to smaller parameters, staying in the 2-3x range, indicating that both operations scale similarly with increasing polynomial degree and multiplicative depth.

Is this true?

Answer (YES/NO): NO